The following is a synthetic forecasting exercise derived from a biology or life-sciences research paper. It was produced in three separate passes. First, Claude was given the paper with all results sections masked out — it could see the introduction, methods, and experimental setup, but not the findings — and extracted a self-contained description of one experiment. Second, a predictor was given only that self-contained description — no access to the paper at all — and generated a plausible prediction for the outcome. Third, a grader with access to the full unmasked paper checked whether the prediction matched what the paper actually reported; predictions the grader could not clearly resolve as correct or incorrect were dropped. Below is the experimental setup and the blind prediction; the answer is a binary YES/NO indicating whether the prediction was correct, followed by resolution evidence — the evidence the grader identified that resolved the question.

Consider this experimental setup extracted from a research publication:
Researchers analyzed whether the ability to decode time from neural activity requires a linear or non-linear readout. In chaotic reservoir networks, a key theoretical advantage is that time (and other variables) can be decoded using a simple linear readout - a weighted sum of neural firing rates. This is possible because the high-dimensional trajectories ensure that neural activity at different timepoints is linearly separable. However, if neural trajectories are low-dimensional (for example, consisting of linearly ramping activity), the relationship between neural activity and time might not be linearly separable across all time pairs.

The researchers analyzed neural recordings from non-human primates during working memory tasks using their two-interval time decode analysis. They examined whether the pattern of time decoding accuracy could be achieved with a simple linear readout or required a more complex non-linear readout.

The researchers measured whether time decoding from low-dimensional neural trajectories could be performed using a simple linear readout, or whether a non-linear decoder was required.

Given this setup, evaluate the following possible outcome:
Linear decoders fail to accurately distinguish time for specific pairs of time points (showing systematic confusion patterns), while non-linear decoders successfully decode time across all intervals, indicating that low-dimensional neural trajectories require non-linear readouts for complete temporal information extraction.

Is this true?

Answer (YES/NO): NO